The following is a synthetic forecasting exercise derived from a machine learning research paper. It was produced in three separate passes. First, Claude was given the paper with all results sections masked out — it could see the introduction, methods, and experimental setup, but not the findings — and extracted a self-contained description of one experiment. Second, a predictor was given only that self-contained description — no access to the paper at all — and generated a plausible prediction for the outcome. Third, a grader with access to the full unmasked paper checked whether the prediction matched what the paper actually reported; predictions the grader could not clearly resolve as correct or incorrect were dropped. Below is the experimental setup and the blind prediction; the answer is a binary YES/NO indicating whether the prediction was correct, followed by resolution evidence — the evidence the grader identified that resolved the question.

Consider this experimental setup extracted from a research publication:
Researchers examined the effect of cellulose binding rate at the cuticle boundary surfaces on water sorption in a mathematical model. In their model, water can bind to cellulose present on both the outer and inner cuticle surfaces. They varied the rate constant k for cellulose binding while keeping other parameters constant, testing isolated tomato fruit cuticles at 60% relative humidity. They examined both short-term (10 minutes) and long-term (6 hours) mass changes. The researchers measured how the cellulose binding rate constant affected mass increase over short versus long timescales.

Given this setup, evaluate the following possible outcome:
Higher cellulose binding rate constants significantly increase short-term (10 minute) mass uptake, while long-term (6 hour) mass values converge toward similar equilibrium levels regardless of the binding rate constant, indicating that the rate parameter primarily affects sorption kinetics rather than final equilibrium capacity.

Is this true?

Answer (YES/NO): NO